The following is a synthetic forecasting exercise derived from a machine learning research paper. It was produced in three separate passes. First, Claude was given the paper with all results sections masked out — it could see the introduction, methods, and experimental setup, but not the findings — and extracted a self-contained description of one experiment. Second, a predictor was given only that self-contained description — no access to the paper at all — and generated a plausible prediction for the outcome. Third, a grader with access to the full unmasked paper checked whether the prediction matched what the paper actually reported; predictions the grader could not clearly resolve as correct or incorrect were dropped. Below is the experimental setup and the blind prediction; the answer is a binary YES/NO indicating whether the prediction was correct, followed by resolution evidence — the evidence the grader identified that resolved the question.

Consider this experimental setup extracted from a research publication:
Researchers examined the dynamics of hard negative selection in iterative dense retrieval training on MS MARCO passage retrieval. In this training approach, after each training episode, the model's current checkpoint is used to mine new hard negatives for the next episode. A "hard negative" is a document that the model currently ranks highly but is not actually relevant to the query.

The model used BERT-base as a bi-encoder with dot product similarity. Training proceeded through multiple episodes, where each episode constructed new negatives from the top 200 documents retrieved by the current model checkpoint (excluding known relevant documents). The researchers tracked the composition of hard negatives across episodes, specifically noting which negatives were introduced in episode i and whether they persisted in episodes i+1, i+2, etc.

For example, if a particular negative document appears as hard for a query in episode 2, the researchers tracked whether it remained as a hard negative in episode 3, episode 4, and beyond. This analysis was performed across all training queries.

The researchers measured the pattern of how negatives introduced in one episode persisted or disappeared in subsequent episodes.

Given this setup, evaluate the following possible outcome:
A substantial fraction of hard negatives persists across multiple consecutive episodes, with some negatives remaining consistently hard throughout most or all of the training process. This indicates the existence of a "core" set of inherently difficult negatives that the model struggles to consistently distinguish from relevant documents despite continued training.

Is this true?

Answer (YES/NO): NO